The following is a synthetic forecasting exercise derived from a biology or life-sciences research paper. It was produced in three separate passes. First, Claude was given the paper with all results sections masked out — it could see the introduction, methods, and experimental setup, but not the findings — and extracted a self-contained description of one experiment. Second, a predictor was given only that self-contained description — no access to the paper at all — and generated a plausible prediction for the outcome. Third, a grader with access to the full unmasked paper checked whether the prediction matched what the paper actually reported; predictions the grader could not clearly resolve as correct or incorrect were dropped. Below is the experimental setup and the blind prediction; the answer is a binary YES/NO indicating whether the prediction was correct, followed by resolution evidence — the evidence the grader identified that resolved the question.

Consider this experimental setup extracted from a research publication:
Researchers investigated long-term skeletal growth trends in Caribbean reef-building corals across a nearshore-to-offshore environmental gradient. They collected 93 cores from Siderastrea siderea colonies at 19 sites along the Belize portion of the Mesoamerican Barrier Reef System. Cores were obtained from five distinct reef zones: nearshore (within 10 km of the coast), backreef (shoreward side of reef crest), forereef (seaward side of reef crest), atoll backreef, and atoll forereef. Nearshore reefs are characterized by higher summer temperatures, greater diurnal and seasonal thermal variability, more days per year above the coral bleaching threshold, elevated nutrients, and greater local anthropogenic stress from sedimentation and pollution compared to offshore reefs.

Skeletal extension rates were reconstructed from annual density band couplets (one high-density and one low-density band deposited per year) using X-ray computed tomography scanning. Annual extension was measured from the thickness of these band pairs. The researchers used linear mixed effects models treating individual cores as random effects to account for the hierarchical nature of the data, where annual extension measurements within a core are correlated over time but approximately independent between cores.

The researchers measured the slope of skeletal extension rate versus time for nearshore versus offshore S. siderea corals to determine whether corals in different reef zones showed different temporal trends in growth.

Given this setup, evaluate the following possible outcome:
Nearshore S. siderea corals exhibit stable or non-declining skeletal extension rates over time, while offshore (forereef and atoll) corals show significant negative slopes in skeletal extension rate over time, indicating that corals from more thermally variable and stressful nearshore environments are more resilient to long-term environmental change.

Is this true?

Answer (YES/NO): NO